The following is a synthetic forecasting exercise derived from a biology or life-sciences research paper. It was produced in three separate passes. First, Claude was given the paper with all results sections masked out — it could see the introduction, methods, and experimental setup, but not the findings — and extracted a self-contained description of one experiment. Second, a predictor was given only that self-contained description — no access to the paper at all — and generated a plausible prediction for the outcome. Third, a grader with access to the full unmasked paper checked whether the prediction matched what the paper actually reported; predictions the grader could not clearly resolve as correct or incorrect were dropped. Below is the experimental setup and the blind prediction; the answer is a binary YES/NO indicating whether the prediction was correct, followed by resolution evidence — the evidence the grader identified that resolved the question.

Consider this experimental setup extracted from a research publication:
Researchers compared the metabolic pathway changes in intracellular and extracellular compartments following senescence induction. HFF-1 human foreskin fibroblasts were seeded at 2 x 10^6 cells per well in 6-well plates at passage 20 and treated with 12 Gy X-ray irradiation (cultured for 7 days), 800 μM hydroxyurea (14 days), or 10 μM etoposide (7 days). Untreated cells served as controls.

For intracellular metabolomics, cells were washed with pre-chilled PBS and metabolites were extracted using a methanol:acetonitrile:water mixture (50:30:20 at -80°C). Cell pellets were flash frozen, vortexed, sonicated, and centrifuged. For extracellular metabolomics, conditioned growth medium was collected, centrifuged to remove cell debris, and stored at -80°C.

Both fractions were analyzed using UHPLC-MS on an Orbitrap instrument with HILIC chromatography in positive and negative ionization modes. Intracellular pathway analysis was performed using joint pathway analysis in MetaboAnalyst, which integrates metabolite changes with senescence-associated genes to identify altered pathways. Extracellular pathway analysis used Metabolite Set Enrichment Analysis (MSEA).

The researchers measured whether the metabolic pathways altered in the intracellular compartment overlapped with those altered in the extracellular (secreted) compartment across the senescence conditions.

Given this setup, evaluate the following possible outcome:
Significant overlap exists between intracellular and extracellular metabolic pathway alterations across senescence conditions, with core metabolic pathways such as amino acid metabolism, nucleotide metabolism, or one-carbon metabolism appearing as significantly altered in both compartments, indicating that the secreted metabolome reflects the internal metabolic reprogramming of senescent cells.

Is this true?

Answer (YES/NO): YES